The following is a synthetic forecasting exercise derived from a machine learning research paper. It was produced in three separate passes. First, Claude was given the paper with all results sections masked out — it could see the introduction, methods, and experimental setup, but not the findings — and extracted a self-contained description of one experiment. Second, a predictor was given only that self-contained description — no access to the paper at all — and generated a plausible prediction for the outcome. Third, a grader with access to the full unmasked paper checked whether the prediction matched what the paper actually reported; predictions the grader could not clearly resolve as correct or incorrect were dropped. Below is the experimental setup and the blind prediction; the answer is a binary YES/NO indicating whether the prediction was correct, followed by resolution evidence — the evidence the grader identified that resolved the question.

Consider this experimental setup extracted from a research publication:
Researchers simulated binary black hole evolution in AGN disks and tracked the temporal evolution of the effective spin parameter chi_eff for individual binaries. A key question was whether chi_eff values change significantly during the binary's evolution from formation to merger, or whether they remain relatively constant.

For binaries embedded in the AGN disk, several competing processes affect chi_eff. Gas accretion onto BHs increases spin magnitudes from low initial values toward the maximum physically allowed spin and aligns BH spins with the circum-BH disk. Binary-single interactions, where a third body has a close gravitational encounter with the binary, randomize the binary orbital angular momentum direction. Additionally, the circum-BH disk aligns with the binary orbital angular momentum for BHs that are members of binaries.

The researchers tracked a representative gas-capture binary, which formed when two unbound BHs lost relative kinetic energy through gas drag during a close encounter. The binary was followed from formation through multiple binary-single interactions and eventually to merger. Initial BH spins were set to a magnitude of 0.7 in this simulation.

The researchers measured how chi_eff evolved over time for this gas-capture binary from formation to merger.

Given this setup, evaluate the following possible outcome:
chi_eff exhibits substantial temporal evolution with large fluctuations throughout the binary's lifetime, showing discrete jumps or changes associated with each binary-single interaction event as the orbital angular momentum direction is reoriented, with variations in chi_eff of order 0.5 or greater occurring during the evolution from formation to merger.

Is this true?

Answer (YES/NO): YES